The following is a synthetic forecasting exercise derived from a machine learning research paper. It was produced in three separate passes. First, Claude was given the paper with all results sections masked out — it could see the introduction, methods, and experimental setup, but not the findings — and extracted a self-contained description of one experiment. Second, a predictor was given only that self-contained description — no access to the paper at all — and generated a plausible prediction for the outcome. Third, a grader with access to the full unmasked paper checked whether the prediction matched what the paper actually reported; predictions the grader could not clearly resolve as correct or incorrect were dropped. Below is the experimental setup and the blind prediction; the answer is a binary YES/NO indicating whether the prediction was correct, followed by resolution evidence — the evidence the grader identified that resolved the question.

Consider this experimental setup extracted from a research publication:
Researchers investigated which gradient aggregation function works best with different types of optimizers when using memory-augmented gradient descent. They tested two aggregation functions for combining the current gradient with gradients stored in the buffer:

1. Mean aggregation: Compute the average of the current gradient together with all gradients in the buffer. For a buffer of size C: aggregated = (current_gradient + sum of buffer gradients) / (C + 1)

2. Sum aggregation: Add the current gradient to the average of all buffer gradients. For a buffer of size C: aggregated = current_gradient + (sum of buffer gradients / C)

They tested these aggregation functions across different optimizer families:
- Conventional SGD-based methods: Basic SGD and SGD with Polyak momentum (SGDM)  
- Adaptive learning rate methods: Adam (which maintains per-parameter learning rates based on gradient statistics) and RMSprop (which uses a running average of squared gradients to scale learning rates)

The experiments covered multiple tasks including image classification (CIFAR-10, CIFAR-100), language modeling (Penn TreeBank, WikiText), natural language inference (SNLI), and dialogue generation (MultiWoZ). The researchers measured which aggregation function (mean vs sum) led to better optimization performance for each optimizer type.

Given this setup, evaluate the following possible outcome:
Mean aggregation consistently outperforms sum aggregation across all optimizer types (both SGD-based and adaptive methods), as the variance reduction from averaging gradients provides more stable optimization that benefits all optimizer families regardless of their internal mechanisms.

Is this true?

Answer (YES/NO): NO